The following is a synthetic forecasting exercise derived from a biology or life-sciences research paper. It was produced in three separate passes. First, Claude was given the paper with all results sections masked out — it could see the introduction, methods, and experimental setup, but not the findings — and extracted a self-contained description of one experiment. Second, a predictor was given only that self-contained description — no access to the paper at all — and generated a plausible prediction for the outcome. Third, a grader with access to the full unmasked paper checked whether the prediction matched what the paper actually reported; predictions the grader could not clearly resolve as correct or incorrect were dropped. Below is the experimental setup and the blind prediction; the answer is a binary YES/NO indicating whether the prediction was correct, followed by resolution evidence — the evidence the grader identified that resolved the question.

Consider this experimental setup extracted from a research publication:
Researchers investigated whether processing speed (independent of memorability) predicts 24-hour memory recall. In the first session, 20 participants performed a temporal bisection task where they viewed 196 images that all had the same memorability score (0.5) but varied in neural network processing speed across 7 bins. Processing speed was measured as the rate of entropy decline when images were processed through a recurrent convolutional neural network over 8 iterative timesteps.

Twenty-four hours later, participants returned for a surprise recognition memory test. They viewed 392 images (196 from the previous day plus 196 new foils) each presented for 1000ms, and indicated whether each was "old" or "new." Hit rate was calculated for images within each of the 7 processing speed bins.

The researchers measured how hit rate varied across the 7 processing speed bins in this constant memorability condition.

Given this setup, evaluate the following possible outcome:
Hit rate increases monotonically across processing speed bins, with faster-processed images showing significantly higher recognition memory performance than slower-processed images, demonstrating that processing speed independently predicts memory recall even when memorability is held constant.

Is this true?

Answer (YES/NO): YES